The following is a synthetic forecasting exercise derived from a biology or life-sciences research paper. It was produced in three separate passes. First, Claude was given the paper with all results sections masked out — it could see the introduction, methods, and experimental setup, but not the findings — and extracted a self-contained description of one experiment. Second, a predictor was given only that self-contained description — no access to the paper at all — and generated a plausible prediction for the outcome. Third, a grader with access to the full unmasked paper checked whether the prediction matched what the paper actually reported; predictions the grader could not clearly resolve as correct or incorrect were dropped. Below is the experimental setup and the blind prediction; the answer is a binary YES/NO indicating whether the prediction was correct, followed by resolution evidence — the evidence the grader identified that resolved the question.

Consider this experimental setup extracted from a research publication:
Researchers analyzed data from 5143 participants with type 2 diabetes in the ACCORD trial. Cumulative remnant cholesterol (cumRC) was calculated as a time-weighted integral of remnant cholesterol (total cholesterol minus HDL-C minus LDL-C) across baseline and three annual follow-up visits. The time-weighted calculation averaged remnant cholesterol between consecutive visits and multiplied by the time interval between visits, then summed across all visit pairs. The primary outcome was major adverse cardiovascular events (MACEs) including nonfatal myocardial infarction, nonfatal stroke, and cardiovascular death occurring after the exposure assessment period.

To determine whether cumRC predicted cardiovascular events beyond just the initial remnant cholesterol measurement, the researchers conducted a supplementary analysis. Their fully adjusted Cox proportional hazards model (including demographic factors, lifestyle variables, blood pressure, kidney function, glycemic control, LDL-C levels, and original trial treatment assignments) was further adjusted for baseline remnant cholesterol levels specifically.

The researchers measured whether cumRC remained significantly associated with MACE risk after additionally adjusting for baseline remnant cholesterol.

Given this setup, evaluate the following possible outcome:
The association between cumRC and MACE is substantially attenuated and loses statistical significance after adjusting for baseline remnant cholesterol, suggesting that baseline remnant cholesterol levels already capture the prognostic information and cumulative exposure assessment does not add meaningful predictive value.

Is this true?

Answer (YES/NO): NO